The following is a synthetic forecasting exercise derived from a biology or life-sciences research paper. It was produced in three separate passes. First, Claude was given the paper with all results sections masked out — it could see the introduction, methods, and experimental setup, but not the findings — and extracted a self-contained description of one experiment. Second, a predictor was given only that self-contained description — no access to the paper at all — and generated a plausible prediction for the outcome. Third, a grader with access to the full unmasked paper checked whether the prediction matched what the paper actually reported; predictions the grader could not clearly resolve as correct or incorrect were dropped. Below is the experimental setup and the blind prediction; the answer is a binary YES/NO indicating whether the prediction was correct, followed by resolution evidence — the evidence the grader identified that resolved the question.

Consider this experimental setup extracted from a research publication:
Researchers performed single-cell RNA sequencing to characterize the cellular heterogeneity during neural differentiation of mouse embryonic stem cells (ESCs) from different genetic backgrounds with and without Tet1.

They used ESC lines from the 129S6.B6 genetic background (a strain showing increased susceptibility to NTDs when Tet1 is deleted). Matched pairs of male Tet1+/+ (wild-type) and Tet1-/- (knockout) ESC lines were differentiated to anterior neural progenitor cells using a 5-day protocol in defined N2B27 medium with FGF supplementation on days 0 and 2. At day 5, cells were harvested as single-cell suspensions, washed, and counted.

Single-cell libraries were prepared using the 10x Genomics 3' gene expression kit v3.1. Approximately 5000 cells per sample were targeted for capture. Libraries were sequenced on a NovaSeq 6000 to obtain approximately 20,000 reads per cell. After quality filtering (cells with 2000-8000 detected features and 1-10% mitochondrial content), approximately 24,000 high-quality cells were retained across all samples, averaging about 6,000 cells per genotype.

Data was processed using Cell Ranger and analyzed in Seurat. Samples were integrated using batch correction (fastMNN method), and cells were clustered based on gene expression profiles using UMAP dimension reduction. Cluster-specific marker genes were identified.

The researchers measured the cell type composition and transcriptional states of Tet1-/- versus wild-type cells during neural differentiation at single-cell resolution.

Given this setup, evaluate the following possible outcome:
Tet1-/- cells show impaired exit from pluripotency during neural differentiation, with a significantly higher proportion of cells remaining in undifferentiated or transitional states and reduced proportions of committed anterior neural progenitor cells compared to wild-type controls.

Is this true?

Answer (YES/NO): NO